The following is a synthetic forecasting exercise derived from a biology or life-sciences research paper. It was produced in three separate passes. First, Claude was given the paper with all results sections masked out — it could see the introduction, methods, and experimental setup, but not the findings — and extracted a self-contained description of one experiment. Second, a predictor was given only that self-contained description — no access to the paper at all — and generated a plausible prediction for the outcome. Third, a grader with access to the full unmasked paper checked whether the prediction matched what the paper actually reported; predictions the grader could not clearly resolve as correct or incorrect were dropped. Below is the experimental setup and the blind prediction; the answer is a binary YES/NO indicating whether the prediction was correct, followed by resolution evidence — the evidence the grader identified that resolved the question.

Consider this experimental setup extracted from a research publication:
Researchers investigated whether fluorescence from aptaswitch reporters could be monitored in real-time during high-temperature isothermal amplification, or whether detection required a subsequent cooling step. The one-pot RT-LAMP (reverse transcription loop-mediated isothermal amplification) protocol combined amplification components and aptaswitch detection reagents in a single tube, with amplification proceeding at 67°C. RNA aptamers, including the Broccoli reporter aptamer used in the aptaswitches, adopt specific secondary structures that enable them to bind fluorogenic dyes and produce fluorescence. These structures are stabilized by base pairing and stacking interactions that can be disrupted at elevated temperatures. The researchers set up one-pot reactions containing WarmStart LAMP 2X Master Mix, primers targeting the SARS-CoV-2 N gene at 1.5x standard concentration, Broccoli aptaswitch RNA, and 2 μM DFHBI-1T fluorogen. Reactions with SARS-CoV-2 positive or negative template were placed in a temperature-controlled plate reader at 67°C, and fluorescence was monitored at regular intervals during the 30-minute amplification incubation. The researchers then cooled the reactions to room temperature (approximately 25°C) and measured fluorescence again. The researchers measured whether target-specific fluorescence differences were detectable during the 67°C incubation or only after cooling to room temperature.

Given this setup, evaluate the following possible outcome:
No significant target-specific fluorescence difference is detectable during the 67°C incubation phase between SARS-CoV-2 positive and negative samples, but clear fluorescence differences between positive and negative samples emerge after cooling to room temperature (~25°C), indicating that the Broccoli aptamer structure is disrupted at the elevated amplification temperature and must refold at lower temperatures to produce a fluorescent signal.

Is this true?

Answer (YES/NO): YES